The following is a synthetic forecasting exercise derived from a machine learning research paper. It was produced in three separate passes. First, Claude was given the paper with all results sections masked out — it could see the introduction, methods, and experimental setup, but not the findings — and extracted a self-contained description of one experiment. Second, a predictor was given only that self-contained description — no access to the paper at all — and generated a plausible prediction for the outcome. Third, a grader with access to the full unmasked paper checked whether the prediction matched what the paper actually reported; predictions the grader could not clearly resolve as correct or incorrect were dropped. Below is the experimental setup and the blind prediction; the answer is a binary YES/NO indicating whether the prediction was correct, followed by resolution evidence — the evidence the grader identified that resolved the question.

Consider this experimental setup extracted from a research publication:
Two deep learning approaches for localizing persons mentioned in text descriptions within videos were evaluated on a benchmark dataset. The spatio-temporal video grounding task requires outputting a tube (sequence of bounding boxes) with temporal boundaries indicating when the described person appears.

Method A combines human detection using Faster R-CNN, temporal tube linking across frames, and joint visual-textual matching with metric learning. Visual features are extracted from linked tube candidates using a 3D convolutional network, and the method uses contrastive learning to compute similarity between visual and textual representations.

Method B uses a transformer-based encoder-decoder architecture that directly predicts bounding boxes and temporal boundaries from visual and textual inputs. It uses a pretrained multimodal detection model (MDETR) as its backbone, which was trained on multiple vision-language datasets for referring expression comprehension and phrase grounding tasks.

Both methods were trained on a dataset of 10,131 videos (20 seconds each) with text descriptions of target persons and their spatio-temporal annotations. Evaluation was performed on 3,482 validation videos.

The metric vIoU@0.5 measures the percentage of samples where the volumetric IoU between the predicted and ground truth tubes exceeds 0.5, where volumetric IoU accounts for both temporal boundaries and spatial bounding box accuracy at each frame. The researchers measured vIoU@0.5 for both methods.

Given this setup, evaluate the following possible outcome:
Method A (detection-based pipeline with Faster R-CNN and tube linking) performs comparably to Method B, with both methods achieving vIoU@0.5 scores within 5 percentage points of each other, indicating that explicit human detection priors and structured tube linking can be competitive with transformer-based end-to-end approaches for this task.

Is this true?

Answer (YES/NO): YES